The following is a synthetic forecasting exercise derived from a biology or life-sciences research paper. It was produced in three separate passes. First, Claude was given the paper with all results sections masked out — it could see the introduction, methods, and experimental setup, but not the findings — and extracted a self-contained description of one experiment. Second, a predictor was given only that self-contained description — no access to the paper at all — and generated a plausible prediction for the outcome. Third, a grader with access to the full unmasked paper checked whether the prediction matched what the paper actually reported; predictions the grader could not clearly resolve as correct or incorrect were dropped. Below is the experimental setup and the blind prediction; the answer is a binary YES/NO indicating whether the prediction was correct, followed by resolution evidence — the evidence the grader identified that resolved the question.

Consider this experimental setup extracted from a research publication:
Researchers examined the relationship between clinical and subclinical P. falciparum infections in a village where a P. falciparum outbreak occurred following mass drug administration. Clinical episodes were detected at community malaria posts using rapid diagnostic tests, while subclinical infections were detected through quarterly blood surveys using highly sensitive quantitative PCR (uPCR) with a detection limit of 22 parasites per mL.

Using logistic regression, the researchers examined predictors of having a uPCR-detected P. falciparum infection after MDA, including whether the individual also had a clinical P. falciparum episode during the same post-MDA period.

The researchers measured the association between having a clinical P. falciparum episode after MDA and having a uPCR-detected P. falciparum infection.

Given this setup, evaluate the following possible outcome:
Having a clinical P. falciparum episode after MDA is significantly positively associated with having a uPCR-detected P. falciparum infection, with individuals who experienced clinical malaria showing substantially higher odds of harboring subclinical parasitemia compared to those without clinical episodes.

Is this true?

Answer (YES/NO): YES